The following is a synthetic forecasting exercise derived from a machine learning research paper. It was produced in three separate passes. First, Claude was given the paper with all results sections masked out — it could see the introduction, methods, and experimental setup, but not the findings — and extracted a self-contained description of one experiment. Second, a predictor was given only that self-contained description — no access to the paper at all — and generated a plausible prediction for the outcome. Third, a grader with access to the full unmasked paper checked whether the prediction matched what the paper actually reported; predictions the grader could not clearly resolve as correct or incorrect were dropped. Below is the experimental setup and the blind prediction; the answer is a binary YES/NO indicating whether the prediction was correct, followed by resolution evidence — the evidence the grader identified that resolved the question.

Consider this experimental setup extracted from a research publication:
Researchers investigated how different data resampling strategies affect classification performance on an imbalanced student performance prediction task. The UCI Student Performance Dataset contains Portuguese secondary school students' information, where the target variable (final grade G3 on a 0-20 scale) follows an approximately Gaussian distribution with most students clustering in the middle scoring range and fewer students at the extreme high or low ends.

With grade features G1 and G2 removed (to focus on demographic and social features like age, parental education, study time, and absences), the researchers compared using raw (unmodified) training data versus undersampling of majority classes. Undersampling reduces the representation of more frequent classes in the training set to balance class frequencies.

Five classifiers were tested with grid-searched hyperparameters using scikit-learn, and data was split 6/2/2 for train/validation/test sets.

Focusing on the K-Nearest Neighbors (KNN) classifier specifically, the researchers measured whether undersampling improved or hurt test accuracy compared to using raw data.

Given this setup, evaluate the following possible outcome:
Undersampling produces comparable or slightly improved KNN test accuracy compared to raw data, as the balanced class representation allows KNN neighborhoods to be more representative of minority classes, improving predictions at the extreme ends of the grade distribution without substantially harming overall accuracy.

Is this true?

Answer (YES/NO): YES